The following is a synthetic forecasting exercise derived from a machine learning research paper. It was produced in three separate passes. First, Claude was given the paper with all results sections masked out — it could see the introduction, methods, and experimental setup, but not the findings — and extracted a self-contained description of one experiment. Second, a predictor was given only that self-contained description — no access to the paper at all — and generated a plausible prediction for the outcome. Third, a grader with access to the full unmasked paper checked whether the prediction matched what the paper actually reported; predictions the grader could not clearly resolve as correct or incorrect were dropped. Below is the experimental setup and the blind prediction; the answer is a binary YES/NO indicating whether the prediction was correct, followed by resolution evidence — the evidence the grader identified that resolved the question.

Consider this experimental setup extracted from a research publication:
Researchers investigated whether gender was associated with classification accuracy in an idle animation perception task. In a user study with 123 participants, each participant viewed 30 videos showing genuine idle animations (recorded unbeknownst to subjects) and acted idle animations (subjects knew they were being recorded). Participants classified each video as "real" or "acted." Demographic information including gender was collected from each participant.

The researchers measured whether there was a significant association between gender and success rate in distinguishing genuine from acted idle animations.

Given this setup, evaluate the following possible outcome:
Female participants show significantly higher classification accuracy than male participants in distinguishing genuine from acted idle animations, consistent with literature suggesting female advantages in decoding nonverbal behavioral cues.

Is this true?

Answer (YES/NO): NO